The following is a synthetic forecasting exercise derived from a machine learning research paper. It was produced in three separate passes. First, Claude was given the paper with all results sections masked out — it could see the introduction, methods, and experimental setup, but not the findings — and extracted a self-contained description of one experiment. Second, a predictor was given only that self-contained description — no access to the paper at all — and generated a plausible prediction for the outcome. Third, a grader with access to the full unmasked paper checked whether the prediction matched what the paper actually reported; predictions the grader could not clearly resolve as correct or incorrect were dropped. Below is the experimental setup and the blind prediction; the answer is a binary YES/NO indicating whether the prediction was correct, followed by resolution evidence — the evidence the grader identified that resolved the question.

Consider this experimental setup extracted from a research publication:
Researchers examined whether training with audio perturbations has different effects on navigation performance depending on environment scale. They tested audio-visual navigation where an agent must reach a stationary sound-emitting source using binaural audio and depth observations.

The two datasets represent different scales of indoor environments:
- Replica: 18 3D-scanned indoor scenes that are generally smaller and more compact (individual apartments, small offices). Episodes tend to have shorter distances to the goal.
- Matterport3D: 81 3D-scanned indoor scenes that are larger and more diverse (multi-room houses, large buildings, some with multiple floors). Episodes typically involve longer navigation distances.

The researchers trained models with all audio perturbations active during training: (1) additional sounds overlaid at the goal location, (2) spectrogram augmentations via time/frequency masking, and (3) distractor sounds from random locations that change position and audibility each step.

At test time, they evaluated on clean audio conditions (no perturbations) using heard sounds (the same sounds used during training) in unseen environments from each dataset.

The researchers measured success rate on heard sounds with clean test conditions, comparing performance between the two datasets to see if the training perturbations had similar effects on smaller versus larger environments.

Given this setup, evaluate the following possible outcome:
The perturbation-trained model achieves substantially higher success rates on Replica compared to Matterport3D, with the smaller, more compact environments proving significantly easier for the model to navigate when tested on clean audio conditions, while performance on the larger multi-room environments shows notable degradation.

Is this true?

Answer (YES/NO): NO